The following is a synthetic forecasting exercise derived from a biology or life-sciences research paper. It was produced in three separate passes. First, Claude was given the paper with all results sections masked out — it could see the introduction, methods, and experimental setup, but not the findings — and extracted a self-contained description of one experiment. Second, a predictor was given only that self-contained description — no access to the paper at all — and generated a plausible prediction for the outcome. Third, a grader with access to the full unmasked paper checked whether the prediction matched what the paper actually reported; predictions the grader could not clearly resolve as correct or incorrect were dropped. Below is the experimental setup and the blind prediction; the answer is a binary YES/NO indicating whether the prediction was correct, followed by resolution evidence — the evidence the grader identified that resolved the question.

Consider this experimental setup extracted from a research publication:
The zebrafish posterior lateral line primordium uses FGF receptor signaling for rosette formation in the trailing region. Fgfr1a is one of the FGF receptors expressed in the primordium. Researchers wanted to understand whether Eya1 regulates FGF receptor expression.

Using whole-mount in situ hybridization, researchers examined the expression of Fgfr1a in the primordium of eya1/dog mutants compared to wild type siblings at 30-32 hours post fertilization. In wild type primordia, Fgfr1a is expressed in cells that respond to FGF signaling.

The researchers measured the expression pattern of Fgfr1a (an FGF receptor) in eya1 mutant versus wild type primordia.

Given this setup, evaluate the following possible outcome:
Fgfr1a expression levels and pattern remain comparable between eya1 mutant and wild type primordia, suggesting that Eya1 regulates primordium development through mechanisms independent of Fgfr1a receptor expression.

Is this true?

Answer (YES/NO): NO